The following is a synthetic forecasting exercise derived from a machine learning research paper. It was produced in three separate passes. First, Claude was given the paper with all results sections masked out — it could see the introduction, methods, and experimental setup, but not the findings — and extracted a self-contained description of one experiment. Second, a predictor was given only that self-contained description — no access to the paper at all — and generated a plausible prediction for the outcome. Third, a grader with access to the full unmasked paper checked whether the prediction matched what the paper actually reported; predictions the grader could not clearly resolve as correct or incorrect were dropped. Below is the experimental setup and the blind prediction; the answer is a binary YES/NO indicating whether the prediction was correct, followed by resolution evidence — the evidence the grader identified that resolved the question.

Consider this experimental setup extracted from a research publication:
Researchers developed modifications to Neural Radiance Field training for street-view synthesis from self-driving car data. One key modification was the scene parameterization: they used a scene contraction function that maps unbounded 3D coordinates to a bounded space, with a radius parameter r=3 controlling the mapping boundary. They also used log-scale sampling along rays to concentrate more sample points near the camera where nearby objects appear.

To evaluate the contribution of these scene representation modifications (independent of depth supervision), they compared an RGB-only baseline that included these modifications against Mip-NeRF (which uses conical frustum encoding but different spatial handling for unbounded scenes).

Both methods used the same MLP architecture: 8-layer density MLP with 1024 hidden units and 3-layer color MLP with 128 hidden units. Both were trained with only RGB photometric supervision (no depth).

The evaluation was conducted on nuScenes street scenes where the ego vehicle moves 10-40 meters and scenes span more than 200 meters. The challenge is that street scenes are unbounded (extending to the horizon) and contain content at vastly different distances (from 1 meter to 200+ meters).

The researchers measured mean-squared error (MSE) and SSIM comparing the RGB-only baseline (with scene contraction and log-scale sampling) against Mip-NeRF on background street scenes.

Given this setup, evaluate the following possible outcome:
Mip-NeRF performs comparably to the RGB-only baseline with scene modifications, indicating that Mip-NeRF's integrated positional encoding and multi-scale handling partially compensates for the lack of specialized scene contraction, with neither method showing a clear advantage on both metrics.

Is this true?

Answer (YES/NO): NO